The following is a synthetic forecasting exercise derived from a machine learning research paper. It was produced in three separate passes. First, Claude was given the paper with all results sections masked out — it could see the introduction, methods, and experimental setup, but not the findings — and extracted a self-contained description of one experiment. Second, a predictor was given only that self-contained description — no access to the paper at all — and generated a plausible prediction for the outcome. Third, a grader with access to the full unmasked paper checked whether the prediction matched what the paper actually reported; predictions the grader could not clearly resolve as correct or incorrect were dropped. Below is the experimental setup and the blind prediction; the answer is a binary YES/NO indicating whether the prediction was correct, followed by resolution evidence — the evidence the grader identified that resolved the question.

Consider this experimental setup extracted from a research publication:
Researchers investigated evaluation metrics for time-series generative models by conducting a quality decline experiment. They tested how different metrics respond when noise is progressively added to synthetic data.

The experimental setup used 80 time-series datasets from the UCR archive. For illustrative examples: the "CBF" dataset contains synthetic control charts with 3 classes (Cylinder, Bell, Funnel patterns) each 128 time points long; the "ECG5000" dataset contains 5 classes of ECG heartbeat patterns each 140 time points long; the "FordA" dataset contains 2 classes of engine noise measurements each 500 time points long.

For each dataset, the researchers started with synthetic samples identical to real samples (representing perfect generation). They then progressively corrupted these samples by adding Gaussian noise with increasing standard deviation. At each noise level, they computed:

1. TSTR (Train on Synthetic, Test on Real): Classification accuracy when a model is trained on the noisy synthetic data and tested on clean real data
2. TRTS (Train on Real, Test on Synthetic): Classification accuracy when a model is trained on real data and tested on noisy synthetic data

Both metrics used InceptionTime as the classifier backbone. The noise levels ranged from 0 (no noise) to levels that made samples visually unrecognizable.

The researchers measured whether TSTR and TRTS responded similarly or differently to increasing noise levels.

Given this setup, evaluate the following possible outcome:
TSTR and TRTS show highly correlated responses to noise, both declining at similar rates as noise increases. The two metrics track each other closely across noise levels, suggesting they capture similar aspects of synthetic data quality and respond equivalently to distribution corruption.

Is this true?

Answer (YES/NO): NO